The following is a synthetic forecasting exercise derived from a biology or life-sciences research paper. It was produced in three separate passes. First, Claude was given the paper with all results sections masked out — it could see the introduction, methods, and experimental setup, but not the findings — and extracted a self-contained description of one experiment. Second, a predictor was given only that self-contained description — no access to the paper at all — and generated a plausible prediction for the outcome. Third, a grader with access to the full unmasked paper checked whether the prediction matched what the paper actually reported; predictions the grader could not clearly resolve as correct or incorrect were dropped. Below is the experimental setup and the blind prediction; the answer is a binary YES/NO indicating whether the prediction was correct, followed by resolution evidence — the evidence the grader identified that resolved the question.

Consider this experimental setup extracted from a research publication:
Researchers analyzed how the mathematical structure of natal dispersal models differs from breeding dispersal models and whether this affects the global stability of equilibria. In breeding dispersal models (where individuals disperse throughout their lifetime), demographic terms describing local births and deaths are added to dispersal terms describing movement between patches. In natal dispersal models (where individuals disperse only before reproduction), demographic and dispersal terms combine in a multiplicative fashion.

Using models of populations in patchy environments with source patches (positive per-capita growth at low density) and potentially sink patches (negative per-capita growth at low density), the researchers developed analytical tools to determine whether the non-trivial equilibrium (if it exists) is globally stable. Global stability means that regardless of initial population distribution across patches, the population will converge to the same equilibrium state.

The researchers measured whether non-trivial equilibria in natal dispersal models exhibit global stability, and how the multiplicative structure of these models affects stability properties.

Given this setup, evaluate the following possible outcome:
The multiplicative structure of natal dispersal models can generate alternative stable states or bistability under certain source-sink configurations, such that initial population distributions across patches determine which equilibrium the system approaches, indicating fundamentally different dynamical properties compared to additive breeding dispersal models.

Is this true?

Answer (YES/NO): NO